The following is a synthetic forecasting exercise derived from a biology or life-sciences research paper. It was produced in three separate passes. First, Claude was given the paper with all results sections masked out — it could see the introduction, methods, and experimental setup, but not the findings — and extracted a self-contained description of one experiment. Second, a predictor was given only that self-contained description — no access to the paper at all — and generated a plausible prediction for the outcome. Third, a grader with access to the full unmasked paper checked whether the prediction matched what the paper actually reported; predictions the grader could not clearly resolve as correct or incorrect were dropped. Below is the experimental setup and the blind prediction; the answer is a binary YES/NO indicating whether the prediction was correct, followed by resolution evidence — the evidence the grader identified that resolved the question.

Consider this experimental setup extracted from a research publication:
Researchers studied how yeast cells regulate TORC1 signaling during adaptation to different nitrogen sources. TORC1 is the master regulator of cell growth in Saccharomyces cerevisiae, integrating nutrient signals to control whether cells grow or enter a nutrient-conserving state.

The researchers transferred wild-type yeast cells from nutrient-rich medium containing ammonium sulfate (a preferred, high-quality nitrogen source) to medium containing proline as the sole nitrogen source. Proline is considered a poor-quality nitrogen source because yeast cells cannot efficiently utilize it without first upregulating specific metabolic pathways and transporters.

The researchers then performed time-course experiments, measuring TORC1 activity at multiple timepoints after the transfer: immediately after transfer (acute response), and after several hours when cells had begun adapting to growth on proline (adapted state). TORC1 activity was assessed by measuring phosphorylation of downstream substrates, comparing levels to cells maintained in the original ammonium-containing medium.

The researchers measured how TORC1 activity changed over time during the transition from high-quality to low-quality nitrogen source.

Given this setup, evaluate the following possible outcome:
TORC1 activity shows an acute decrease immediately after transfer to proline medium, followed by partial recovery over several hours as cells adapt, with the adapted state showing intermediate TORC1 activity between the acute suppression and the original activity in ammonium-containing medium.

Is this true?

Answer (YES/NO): YES